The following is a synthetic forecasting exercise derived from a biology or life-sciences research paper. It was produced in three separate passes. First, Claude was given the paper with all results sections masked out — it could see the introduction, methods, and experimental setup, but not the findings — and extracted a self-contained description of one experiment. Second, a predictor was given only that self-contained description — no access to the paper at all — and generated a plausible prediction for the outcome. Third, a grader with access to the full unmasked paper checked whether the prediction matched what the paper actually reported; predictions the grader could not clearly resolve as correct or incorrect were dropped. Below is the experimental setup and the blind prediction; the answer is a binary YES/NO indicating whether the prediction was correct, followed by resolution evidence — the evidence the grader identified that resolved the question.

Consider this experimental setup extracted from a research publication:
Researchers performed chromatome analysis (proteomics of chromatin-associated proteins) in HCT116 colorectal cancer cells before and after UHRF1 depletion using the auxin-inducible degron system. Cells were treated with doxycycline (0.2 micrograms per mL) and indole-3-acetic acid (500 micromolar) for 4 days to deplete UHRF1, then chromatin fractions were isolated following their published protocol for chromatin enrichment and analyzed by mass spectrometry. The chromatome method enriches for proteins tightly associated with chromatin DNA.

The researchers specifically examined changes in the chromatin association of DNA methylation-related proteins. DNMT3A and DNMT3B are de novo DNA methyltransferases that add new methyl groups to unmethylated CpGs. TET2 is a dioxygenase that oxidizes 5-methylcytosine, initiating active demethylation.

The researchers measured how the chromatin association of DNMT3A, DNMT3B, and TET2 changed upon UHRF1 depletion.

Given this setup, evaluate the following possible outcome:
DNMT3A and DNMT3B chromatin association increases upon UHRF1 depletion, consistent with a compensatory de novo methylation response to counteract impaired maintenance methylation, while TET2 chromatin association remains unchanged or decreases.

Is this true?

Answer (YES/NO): NO